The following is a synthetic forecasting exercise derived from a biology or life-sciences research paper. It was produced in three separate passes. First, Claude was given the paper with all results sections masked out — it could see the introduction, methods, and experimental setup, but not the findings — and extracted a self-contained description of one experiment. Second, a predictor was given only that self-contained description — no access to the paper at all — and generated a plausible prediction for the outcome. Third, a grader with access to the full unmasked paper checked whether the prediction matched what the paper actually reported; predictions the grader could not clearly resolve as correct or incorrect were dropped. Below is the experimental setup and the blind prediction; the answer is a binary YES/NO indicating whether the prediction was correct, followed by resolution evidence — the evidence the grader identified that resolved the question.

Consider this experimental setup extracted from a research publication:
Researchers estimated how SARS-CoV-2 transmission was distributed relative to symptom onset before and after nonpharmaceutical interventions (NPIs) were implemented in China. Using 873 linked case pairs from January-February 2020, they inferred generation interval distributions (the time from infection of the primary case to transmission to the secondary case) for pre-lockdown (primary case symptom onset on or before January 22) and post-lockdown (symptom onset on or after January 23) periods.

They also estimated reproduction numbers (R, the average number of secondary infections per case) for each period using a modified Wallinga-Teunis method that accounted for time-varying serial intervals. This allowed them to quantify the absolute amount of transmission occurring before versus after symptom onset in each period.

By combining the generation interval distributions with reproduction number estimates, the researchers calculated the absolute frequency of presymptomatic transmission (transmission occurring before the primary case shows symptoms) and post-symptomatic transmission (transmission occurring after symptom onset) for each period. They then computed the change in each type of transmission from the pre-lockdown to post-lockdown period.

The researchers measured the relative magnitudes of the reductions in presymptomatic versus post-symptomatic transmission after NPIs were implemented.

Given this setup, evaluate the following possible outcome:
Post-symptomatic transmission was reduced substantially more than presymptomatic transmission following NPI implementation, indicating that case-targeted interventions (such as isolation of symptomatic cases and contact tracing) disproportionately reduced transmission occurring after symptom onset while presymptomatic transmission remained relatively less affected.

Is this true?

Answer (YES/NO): YES